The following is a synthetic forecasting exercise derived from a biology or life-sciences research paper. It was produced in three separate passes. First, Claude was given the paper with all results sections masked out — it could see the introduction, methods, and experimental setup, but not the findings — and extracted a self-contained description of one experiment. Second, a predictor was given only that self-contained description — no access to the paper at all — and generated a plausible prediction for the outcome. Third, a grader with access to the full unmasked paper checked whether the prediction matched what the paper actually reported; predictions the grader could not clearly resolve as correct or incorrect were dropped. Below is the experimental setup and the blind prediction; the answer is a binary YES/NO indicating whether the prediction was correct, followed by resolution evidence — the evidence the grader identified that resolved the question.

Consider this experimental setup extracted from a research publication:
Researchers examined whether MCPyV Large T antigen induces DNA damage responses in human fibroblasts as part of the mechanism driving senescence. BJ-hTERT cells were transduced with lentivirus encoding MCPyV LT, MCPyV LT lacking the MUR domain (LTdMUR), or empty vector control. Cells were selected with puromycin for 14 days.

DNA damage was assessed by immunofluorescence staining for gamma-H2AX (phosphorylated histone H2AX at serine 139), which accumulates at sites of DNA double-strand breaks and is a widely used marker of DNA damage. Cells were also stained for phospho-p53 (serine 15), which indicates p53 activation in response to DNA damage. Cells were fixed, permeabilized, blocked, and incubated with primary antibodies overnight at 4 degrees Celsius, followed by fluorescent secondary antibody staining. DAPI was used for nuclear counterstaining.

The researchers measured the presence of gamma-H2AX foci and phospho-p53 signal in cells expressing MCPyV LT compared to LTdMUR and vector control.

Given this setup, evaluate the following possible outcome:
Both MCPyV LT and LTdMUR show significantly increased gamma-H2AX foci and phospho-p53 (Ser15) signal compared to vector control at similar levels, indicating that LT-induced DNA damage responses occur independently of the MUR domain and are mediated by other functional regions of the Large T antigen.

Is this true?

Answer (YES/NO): NO